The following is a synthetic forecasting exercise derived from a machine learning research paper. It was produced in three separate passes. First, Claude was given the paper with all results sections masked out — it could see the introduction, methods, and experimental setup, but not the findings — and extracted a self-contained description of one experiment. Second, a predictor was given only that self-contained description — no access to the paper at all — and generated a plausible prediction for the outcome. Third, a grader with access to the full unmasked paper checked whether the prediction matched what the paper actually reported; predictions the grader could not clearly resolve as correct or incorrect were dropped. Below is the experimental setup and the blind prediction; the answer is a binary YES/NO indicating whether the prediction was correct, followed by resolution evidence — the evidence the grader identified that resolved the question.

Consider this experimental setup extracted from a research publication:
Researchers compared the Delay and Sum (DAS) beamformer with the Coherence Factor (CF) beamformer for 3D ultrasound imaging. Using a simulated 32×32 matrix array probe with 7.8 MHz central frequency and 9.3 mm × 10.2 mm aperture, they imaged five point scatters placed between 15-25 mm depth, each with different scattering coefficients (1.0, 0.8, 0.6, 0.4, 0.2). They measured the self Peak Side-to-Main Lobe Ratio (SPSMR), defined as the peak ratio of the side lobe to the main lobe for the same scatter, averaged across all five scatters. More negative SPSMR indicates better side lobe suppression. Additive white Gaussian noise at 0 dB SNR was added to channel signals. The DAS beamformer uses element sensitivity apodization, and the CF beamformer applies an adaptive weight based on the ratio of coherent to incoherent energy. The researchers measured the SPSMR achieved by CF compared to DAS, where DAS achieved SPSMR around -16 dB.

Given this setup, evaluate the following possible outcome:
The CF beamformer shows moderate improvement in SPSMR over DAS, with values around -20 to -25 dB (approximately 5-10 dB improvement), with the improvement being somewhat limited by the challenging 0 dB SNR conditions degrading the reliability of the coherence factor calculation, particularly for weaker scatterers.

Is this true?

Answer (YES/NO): NO